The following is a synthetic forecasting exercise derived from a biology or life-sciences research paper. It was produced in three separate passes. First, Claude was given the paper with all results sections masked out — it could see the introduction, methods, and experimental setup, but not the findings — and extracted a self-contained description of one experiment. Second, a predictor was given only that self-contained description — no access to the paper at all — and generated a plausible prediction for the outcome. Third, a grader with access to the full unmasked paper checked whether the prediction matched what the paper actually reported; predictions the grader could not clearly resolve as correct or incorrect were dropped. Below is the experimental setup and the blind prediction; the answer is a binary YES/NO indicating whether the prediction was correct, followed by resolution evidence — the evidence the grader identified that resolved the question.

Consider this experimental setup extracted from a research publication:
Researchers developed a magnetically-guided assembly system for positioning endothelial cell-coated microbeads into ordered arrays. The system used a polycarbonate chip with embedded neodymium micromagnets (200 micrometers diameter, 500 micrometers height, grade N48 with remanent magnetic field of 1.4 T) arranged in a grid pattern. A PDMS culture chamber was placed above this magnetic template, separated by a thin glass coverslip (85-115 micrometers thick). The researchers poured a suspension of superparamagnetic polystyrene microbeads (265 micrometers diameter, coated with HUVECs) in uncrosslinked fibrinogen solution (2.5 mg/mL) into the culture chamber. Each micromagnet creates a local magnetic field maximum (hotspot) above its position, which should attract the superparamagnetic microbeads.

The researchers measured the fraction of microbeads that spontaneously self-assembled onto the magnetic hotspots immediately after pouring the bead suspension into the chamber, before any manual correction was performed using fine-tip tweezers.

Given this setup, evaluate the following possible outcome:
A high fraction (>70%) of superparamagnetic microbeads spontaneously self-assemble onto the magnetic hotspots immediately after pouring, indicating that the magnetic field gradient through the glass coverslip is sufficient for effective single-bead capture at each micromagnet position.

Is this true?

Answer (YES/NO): YES